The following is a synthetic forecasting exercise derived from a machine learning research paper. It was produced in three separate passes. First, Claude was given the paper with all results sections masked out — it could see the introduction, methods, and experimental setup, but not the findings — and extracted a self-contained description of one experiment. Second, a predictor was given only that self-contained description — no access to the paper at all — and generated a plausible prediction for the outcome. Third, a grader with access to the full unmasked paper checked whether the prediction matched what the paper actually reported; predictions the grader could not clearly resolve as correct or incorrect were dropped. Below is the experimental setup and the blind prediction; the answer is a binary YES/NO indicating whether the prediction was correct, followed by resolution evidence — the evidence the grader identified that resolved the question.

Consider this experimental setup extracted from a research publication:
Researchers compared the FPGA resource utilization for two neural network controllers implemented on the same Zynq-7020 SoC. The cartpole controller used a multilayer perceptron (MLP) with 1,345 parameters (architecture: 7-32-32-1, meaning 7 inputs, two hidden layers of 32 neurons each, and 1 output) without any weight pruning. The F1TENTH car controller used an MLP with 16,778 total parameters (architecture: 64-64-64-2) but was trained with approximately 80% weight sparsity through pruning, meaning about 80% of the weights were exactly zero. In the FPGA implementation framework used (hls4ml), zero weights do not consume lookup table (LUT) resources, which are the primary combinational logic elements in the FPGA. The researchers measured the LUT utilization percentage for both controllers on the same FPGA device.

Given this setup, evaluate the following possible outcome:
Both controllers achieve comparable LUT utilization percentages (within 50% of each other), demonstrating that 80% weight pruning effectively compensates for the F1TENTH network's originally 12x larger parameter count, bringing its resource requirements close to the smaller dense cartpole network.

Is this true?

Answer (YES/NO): YES